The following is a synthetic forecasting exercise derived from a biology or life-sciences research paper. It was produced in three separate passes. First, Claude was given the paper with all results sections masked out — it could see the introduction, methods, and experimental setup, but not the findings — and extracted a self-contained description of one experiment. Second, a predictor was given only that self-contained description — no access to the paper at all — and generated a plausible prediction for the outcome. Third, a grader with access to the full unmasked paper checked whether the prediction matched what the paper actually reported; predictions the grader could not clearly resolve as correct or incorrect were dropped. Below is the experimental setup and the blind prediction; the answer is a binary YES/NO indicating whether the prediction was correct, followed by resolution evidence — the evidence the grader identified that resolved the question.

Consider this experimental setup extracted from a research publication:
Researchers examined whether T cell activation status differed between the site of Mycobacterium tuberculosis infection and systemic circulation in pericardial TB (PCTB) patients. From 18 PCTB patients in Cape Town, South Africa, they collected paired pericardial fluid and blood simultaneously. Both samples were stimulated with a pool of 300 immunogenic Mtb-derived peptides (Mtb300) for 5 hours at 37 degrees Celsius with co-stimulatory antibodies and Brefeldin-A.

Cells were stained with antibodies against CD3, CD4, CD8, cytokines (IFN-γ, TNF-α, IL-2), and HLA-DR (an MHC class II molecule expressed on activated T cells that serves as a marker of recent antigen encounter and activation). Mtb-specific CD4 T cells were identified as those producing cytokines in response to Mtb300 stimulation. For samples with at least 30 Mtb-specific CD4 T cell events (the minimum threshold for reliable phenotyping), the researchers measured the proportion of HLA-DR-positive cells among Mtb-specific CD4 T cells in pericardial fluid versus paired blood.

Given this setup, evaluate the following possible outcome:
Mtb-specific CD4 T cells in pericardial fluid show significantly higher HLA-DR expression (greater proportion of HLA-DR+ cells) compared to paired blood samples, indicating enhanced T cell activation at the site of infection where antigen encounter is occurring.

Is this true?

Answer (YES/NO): YES